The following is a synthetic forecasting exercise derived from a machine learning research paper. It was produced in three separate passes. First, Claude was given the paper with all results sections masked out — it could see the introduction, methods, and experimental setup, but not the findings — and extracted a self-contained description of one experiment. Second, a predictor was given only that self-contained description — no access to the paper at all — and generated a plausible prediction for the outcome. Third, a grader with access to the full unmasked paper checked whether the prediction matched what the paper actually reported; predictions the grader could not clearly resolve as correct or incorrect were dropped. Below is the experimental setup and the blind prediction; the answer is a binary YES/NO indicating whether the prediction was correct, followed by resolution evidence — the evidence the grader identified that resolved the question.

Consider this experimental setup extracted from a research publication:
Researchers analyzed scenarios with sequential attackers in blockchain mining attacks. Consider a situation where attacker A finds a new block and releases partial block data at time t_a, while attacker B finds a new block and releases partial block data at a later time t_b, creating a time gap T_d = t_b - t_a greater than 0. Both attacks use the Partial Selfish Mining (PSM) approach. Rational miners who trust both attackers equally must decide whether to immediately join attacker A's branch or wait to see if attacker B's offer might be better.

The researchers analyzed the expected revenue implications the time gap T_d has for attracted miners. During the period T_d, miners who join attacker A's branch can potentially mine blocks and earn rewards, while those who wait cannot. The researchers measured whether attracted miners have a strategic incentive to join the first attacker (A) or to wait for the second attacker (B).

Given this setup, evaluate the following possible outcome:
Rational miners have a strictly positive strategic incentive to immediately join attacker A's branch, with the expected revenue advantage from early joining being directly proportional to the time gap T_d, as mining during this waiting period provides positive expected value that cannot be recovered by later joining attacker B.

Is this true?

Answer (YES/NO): NO